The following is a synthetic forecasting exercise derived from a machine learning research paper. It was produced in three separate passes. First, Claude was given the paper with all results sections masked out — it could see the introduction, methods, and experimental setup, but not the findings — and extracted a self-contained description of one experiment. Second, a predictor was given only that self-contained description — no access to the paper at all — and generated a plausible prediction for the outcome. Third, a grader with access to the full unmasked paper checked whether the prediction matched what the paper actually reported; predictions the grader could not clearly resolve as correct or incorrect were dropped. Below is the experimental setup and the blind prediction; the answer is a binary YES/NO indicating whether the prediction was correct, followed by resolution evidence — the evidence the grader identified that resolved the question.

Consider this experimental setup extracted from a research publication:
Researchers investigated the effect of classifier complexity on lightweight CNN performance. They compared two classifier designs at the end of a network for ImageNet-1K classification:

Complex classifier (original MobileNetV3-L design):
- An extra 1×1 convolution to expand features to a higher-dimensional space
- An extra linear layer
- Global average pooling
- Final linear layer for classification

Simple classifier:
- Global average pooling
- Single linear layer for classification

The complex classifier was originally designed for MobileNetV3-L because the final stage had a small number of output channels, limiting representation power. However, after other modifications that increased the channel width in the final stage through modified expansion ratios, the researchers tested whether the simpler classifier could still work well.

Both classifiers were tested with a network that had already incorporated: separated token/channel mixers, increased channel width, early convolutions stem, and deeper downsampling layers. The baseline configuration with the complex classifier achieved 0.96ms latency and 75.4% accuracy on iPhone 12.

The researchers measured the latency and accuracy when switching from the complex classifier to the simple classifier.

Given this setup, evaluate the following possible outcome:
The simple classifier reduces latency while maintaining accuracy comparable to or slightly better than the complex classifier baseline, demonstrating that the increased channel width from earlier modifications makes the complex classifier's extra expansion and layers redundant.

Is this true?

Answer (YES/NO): NO